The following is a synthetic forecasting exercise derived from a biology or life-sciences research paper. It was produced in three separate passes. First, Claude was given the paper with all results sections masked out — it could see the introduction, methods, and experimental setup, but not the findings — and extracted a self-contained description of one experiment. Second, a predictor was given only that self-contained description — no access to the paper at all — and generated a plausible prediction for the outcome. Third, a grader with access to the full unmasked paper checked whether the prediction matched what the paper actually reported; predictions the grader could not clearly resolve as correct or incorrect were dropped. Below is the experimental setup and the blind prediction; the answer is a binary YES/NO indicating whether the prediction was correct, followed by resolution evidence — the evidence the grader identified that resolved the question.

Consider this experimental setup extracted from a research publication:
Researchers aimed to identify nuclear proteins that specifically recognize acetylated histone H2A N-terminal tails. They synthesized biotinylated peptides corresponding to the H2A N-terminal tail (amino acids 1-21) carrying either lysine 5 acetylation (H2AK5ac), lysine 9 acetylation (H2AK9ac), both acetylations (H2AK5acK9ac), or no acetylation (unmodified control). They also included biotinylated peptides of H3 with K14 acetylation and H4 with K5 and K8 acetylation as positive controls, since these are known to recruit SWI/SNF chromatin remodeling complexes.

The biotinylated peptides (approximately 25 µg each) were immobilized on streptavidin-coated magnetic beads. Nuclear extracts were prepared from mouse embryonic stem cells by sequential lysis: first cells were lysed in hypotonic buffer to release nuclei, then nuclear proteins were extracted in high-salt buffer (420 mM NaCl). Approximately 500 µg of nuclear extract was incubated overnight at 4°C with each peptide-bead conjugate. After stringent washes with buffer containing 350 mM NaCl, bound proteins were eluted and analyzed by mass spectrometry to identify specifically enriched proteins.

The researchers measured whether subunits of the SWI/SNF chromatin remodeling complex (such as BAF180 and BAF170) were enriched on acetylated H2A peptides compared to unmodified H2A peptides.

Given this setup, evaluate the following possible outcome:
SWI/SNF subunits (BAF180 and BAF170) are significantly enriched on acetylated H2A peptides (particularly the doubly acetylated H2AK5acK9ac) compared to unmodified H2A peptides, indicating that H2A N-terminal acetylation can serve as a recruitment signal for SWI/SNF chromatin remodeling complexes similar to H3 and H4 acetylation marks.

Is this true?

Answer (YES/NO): NO